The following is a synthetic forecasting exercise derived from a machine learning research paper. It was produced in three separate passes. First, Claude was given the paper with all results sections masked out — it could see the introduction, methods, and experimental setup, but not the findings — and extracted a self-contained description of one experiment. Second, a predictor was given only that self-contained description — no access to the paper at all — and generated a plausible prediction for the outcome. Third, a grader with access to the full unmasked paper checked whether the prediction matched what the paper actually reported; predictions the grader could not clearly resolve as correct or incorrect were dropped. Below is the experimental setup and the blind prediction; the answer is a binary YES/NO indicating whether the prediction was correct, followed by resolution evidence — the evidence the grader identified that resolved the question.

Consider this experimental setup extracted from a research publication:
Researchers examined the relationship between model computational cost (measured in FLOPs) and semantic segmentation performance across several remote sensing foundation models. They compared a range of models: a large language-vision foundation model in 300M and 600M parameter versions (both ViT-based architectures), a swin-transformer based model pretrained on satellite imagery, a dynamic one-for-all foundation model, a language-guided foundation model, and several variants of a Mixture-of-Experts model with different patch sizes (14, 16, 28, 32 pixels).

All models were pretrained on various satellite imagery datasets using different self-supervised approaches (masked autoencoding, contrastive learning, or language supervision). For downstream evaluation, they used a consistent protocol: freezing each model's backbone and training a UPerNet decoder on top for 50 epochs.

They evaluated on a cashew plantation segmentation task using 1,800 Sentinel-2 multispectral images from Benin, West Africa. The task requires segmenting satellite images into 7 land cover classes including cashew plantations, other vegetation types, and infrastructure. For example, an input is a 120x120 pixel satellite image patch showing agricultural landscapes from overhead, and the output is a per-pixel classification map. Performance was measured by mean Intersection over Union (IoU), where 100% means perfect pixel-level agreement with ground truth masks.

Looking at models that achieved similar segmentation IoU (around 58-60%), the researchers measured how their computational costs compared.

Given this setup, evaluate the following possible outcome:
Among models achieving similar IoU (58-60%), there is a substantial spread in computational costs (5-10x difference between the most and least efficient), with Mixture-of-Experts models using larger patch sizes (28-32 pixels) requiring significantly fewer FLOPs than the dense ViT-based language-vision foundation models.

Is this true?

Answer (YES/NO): NO